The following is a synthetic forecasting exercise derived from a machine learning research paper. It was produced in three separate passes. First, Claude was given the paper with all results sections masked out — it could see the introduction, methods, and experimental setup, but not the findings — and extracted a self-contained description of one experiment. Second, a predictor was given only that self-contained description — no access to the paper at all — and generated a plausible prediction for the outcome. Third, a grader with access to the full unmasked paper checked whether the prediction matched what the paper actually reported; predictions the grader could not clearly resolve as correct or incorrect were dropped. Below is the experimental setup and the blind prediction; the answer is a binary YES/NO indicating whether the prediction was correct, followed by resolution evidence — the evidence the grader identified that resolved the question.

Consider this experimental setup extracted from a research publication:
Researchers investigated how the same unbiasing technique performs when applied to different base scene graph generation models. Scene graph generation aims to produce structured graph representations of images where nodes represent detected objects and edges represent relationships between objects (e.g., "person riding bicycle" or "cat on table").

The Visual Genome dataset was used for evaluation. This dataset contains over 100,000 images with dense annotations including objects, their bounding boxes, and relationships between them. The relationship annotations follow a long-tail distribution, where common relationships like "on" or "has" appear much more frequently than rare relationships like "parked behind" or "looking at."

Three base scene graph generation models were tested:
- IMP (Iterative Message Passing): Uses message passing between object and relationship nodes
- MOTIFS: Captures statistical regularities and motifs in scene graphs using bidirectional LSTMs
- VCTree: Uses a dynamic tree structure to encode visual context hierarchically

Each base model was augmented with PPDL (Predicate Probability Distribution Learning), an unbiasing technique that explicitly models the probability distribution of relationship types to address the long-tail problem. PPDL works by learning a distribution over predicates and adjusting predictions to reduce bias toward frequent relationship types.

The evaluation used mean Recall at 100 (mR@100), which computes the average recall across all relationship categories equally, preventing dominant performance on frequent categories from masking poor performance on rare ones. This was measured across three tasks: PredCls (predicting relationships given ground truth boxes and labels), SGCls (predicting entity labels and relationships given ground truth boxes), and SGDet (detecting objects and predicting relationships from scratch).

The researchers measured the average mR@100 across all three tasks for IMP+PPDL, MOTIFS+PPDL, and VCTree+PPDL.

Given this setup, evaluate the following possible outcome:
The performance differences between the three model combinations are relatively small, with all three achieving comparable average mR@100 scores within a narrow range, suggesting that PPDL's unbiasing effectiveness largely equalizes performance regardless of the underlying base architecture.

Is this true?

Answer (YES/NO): NO